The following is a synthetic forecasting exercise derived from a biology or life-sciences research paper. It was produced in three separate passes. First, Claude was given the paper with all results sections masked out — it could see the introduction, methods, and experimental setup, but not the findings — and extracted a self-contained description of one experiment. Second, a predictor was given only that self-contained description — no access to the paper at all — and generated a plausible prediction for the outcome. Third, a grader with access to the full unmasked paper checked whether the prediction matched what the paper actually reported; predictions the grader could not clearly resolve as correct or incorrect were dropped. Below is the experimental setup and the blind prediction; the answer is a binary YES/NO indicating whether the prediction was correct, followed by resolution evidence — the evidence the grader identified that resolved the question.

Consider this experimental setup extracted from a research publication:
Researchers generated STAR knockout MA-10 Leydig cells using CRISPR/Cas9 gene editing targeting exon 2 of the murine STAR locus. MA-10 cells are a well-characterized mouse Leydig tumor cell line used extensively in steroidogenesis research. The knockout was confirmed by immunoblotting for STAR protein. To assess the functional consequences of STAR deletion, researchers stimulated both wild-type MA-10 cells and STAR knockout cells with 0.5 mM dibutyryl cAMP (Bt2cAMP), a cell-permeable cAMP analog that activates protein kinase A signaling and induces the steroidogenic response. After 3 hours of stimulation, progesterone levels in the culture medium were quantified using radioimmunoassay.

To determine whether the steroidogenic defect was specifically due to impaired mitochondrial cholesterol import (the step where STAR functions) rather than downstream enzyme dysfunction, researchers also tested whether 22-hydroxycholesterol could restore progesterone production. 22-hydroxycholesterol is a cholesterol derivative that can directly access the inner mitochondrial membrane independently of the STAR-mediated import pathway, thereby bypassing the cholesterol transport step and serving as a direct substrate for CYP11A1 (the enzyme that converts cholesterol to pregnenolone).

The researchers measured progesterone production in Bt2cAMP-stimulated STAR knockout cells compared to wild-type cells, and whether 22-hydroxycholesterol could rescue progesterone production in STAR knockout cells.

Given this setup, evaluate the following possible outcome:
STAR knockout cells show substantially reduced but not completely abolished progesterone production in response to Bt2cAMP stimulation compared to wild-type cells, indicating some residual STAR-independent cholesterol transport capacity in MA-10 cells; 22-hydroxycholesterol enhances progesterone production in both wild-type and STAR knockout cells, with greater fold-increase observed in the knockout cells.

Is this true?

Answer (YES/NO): NO